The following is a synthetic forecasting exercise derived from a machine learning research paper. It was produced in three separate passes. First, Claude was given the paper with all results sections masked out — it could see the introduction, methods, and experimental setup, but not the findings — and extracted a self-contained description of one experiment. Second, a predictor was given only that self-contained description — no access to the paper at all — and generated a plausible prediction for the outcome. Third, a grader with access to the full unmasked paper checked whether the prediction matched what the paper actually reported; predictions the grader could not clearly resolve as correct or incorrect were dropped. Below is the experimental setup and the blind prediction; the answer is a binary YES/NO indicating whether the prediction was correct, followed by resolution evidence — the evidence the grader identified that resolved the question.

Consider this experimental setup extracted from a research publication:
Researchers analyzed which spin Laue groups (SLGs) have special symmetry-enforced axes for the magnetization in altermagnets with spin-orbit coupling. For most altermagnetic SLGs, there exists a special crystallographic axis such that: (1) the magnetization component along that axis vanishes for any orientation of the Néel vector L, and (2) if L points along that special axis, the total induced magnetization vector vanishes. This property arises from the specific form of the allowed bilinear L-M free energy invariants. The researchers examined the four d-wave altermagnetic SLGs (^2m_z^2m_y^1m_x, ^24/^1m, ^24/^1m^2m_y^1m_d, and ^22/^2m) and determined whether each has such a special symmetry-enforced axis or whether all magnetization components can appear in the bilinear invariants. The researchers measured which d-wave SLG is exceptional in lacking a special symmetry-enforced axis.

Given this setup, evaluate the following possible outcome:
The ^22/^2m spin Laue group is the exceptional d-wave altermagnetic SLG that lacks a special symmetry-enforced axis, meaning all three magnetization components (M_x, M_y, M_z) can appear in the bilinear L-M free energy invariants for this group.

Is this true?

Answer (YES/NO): YES